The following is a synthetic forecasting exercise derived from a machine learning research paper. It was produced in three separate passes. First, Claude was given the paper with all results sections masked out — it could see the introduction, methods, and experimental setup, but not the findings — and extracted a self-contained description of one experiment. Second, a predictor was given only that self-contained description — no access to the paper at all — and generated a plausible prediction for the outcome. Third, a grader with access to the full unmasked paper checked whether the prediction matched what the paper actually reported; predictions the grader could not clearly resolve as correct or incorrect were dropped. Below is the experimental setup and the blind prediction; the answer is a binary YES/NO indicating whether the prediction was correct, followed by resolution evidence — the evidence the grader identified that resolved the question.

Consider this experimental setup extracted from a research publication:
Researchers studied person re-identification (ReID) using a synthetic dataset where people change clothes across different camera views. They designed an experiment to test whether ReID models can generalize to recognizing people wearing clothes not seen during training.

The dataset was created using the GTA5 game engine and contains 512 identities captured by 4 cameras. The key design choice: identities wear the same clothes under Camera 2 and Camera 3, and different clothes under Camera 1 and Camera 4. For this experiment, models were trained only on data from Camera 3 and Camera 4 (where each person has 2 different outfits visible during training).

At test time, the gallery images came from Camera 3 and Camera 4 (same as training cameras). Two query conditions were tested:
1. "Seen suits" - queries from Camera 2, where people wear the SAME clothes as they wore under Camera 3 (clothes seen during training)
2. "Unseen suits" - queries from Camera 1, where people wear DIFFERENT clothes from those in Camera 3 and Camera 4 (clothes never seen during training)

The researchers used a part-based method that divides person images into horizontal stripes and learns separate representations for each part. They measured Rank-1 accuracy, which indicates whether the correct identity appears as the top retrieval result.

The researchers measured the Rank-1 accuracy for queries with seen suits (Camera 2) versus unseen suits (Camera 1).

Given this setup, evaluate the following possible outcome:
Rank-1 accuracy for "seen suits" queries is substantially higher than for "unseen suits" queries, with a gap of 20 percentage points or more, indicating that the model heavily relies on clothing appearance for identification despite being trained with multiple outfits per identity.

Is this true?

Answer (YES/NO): NO